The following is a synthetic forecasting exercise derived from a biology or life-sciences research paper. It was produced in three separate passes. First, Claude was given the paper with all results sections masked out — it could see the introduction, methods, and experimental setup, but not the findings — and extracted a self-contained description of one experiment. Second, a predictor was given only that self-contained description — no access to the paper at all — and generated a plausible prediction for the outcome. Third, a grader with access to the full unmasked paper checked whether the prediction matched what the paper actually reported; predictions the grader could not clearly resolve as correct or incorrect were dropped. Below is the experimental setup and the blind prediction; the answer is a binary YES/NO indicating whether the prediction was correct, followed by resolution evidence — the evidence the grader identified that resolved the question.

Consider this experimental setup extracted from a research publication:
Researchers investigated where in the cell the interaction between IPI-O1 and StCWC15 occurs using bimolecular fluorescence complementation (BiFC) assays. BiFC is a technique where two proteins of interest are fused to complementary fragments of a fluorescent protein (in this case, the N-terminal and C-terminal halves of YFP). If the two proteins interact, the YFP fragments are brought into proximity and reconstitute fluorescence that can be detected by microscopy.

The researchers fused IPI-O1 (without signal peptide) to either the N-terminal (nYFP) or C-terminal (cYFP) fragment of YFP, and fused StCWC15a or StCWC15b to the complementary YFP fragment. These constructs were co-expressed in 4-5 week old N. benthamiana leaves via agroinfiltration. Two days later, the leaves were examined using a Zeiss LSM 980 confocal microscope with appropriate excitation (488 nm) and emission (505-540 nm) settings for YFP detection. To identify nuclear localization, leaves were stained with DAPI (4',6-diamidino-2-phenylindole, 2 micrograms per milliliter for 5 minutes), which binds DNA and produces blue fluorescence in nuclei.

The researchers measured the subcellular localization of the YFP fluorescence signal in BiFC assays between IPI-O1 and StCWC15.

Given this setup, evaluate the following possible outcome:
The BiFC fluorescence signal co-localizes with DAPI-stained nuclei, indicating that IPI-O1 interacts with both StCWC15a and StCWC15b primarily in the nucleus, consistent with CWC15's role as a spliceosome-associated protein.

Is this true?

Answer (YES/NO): YES